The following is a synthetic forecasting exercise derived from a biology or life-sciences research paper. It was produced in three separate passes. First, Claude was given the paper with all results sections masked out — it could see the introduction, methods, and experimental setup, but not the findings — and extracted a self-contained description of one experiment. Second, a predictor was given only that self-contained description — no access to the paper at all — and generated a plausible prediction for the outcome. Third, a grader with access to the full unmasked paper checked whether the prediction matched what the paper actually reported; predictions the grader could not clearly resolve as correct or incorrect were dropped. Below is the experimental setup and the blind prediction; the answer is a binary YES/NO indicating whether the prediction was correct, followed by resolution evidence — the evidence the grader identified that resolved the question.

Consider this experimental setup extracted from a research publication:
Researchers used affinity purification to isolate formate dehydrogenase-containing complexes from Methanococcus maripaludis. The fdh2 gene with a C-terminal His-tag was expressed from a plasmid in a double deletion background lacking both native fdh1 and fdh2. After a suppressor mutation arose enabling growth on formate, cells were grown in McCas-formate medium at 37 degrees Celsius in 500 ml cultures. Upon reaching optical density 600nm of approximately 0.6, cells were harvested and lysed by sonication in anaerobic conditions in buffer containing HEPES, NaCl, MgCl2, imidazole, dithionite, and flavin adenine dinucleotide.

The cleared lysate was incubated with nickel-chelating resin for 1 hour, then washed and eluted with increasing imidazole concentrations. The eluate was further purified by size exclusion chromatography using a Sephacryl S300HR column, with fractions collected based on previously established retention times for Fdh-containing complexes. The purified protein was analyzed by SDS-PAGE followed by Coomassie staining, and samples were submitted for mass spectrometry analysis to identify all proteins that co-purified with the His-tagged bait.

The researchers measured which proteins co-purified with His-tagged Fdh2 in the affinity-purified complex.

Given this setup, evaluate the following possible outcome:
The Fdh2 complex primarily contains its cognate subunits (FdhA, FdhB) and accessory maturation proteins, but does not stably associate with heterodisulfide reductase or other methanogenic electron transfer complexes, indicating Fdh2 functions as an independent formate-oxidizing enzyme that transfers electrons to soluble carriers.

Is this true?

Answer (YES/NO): NO